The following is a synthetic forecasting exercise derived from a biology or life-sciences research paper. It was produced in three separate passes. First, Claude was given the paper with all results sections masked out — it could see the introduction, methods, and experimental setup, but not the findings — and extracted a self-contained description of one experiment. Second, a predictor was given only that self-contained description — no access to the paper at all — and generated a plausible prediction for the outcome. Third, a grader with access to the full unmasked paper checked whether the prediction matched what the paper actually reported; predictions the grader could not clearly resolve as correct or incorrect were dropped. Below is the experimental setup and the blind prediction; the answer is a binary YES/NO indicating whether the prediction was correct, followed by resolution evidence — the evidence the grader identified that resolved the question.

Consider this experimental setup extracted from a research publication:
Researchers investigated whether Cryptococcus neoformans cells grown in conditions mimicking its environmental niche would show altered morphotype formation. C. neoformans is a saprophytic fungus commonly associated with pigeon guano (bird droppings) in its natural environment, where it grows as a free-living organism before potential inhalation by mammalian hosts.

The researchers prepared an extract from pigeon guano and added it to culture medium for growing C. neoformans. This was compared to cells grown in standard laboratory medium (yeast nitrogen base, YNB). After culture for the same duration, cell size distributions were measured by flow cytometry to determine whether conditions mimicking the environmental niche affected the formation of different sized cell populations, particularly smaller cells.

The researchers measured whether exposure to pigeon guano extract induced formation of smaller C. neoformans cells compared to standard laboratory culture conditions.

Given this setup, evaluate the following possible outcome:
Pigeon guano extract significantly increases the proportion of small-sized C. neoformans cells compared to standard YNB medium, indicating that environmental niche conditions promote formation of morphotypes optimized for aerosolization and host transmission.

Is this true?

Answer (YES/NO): NO